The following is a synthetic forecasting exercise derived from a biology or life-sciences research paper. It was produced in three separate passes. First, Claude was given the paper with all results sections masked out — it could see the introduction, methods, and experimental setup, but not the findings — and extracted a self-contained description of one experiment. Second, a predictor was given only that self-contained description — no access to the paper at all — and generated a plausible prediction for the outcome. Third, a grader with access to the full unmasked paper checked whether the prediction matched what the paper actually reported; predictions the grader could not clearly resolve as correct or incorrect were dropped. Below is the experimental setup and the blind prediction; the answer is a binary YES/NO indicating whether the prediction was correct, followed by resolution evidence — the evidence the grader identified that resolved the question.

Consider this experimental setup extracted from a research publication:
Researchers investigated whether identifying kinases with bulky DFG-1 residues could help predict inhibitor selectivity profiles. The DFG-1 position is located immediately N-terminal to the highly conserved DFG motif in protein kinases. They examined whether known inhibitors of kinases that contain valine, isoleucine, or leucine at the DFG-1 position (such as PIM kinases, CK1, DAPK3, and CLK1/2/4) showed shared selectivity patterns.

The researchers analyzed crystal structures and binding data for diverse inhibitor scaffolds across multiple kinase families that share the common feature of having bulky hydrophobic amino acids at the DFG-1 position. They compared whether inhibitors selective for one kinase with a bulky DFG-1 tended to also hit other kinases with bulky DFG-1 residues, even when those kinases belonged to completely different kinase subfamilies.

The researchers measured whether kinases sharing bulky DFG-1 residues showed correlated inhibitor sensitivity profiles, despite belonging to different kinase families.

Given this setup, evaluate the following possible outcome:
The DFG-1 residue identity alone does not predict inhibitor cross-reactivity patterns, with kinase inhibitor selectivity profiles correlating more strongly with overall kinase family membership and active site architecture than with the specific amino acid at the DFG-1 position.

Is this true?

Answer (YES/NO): NO